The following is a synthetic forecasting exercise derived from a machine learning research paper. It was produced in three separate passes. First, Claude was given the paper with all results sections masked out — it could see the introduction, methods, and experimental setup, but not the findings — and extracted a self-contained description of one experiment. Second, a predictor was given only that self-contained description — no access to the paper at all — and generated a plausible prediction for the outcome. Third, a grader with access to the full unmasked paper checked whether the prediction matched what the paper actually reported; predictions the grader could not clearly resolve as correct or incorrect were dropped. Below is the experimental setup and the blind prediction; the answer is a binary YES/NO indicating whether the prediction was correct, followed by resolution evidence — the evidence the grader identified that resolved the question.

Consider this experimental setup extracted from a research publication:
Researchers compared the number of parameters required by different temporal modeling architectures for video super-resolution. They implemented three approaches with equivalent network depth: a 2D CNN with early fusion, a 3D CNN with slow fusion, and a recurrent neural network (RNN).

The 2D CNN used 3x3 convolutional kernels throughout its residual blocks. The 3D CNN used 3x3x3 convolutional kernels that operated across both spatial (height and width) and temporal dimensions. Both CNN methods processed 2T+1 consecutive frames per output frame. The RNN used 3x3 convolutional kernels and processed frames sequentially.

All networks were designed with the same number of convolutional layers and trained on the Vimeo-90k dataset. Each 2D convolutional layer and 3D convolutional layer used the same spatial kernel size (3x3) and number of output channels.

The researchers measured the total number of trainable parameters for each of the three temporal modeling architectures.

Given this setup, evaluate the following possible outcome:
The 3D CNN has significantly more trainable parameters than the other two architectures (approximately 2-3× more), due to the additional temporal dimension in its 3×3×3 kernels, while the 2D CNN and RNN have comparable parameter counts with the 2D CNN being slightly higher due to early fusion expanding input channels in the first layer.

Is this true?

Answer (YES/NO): NO